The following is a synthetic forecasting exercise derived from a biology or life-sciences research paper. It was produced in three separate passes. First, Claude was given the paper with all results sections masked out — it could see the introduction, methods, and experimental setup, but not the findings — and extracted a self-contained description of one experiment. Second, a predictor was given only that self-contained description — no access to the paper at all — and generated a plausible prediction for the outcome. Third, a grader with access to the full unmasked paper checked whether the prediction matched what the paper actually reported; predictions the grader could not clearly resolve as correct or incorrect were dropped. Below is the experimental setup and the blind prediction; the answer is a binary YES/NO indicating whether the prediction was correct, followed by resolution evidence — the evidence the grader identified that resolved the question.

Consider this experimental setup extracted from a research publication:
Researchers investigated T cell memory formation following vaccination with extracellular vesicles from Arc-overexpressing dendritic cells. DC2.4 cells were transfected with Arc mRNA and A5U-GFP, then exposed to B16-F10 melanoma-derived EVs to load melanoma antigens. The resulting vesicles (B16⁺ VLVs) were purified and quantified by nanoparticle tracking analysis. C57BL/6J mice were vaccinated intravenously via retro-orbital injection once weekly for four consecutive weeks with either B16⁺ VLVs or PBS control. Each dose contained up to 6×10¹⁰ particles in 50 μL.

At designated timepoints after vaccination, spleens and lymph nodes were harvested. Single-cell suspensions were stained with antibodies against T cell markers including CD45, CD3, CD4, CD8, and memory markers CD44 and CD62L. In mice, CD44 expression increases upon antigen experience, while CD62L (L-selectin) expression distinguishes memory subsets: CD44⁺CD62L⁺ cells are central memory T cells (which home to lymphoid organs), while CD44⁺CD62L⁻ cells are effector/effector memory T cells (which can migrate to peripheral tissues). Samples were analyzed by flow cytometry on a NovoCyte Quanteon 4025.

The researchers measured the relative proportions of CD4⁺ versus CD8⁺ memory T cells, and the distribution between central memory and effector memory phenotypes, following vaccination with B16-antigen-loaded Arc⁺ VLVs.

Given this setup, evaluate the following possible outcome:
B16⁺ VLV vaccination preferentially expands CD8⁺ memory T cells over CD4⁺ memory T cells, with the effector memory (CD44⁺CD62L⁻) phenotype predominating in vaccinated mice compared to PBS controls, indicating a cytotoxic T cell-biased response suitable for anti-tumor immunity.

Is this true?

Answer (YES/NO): NO